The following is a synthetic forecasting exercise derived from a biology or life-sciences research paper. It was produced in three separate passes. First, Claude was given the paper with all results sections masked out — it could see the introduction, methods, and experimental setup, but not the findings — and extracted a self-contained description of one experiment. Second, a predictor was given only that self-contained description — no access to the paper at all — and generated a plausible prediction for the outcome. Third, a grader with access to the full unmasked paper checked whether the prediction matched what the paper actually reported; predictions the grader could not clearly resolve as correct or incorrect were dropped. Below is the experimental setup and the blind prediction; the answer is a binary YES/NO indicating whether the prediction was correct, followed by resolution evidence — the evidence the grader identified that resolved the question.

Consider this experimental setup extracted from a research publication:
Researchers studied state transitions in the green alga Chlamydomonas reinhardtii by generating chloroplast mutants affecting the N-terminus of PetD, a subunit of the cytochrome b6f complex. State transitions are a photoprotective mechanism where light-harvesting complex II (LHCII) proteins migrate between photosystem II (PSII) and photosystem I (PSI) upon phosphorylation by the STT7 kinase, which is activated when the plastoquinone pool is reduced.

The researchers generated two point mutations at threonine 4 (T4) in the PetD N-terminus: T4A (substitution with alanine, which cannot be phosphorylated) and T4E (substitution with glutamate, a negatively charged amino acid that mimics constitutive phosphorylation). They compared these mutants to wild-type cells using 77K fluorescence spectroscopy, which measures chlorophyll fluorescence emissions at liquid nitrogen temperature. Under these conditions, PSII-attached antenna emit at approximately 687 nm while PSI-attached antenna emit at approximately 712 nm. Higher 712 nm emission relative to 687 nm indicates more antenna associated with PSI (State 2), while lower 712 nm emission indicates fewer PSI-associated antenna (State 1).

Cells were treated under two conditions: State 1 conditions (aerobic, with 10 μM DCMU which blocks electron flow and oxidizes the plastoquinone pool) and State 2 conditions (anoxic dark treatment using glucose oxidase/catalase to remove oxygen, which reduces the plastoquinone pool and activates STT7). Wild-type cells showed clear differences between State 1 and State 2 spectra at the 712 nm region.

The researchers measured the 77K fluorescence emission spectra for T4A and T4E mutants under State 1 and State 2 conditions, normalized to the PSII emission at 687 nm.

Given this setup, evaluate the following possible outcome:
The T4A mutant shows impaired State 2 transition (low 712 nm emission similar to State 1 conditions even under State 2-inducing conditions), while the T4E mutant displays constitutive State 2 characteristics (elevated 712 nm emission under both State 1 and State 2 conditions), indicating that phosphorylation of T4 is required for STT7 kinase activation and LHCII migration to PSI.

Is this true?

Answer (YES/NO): NO